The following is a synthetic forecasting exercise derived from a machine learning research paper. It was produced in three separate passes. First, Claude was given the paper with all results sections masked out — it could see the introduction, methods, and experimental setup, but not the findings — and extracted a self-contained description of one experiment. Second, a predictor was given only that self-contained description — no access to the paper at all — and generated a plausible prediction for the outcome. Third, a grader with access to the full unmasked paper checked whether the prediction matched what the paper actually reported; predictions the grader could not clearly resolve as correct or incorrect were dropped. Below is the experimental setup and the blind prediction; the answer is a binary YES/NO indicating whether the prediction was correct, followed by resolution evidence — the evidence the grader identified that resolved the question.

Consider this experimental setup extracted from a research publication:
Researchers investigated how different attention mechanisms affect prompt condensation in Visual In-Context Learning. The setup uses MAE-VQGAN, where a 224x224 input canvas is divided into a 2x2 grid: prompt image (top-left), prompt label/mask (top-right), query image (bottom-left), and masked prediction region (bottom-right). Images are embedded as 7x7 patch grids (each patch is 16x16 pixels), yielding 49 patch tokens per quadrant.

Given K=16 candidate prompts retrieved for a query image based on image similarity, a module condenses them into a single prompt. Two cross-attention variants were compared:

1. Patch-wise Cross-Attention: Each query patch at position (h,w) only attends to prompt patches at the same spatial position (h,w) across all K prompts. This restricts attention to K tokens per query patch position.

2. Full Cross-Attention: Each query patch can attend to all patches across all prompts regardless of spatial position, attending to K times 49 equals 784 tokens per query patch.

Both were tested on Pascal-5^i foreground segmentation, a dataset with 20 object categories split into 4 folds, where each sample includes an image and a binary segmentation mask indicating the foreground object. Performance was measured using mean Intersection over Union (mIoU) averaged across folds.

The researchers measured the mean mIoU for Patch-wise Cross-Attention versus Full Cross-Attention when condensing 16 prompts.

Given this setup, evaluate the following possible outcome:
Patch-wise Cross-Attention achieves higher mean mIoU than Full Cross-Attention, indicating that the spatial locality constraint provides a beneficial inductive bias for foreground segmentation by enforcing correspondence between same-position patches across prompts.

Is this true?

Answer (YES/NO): YES